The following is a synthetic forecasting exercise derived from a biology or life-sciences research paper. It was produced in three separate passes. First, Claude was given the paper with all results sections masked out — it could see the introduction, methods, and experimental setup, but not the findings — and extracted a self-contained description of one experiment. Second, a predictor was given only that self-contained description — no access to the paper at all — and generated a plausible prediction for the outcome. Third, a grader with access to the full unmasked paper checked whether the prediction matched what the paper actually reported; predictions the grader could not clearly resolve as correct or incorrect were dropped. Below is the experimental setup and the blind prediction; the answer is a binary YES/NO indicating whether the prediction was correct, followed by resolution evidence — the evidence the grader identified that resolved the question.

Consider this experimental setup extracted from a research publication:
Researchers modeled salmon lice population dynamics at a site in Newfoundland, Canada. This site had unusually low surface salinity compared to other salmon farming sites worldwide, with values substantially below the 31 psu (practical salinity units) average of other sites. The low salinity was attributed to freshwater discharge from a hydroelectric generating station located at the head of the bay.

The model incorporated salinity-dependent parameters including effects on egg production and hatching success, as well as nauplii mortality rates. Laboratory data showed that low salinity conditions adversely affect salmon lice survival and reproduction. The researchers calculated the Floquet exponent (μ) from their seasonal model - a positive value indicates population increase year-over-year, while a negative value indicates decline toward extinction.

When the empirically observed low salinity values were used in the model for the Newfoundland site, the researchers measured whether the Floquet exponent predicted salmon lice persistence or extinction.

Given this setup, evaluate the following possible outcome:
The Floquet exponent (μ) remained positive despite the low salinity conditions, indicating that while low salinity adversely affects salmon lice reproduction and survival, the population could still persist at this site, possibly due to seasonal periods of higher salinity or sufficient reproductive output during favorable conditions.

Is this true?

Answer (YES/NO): NO